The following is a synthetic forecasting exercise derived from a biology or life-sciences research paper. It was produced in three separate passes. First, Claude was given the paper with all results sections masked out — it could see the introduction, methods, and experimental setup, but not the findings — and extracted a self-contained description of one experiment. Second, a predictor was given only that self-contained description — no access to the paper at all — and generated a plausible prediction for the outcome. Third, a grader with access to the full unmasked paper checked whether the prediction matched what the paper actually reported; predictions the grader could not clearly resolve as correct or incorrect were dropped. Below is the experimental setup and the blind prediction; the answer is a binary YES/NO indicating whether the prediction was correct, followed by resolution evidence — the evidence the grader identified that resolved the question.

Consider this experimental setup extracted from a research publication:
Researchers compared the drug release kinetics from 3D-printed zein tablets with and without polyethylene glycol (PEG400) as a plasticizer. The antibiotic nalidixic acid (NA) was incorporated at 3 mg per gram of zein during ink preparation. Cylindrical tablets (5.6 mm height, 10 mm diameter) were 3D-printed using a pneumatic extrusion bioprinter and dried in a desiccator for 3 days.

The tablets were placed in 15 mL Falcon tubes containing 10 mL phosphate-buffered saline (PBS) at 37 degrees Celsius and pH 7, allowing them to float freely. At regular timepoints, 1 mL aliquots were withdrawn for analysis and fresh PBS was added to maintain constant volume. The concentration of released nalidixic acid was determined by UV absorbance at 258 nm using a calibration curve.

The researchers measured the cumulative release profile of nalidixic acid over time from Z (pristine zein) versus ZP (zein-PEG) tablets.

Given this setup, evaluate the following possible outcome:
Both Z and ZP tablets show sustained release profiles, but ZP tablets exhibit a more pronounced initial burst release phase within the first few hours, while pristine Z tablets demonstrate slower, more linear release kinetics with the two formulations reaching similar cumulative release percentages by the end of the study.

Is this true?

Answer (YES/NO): NO